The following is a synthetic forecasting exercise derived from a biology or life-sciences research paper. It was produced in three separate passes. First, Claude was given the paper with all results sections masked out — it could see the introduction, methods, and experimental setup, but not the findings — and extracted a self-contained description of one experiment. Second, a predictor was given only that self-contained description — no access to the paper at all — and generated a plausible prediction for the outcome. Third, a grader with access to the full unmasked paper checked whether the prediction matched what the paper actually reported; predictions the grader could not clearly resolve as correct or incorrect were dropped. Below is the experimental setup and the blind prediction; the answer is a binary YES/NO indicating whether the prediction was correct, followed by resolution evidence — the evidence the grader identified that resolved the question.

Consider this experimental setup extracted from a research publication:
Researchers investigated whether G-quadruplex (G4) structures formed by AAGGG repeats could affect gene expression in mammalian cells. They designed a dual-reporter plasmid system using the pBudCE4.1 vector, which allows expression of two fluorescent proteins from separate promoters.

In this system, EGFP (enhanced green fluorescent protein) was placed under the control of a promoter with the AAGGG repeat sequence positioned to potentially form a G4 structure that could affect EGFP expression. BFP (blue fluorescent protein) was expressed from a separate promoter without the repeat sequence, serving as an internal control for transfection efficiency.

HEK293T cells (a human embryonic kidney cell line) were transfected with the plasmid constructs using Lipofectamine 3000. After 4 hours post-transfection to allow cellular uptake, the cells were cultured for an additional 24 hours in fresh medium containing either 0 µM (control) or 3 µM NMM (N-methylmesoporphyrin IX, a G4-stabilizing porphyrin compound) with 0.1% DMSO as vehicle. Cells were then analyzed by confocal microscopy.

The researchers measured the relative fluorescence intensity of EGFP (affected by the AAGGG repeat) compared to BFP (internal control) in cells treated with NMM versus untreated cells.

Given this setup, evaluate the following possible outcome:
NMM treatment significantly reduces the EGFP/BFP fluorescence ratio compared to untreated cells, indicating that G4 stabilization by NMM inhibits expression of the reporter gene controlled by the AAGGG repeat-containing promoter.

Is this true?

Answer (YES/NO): YES